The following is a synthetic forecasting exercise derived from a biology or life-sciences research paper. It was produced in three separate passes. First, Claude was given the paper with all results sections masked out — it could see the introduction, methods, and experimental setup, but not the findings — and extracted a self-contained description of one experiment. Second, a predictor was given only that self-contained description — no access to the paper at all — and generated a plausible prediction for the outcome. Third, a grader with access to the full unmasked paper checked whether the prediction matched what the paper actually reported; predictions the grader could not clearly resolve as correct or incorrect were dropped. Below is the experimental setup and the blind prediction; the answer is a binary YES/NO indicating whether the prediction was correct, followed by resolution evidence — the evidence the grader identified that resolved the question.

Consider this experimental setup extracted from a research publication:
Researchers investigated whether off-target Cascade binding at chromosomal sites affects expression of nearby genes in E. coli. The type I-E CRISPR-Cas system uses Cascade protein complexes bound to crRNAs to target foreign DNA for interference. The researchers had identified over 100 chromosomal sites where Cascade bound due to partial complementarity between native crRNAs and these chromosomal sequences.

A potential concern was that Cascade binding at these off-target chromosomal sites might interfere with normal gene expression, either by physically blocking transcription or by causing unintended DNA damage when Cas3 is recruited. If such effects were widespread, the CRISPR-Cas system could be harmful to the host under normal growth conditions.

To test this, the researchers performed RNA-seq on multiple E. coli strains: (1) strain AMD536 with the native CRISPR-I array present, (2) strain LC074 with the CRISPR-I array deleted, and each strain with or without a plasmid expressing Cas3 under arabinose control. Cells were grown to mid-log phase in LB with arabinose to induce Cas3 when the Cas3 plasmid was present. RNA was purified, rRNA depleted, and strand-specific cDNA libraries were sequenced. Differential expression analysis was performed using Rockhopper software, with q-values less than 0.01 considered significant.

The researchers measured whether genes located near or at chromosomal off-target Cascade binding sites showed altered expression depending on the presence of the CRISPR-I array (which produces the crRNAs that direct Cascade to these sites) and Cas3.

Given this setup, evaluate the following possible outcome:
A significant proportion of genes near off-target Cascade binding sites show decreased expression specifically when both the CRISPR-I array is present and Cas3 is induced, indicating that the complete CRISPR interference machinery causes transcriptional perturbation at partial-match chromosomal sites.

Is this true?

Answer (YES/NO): NO